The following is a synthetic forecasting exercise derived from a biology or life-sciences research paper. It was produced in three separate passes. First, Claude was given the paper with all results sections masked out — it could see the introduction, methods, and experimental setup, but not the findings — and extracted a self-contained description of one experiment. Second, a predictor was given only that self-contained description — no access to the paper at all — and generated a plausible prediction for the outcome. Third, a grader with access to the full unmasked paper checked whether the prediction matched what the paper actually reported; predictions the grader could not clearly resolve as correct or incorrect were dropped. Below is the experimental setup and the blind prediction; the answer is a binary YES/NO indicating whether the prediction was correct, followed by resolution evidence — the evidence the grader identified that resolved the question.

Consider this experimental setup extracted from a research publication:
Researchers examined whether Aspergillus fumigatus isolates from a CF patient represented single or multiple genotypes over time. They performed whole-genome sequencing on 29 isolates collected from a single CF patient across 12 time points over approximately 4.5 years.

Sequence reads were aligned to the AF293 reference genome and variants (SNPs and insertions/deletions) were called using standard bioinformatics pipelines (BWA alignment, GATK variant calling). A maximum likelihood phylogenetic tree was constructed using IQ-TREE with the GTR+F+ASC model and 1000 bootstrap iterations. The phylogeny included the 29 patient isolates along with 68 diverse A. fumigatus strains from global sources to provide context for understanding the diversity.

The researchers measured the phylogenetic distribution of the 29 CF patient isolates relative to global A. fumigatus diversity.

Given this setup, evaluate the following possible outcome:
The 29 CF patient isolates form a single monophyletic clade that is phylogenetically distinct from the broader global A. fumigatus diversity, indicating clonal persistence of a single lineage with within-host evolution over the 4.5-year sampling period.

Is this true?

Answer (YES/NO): NO